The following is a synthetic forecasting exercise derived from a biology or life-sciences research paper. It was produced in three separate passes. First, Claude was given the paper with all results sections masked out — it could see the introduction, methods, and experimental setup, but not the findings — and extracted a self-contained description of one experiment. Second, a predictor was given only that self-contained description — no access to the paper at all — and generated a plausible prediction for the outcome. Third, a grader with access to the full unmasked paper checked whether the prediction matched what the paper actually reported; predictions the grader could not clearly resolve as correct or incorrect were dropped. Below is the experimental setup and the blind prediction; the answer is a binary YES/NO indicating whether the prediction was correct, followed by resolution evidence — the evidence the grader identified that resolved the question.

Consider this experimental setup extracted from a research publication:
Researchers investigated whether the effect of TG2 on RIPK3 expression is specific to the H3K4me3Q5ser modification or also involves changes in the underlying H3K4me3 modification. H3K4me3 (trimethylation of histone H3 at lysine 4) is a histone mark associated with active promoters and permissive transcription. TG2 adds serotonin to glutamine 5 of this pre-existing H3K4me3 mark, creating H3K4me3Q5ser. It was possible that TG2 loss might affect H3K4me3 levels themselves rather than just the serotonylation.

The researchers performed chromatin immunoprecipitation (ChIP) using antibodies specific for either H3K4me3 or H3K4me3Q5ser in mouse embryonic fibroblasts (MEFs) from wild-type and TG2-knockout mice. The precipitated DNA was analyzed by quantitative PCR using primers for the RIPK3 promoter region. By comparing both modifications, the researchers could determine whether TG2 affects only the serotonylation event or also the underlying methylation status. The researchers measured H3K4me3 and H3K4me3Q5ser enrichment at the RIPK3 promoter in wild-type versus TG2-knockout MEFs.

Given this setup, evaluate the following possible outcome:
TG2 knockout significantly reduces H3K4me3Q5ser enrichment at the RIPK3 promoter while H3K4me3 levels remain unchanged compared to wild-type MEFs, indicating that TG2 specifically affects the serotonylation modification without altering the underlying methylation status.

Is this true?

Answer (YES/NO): NO